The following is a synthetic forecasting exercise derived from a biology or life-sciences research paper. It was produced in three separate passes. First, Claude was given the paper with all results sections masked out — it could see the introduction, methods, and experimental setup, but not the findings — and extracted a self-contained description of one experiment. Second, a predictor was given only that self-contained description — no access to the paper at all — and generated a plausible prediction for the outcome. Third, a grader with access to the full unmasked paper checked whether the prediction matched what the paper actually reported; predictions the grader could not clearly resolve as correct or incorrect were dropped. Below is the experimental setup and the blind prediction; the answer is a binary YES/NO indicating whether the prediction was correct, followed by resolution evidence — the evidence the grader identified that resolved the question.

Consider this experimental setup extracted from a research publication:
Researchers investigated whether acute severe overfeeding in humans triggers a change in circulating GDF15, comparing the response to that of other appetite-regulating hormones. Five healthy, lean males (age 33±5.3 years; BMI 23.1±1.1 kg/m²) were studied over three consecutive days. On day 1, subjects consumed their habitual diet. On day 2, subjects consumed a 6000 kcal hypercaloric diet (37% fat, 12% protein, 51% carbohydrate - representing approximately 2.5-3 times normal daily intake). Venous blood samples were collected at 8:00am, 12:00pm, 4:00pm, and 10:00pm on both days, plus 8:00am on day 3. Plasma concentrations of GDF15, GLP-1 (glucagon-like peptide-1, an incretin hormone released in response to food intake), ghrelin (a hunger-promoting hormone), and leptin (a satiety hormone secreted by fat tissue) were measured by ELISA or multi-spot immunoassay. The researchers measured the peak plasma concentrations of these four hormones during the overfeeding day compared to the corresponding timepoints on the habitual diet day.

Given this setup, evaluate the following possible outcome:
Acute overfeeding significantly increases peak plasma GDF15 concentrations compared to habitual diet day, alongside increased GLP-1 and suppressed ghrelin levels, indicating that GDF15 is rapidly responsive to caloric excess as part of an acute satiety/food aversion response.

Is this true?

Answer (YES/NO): NO